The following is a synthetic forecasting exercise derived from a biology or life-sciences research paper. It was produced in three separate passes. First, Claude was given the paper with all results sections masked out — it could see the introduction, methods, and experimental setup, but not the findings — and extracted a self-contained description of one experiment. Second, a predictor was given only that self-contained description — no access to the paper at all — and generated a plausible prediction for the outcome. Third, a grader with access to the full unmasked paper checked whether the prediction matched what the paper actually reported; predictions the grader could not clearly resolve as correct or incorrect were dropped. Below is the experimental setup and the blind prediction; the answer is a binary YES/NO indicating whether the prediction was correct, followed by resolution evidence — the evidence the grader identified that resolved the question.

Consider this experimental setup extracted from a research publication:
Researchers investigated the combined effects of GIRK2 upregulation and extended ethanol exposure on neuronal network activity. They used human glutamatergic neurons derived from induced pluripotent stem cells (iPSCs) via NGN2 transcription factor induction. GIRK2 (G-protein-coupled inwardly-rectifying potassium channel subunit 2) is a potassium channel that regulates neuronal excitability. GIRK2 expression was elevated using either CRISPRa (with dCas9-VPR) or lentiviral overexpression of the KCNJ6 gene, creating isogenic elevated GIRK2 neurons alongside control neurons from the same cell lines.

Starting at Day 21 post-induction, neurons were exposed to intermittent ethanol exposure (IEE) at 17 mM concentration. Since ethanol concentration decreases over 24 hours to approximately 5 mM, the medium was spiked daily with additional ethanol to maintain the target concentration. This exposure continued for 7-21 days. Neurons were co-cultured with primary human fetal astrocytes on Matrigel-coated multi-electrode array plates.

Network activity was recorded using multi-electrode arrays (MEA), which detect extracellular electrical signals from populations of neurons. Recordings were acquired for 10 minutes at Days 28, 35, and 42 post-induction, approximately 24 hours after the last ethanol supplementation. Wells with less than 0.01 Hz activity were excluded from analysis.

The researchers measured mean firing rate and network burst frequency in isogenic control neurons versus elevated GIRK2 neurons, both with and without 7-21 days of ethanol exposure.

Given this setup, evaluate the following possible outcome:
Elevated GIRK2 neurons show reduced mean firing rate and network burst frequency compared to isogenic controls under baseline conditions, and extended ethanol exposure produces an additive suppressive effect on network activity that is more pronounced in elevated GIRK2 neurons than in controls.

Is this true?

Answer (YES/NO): NO